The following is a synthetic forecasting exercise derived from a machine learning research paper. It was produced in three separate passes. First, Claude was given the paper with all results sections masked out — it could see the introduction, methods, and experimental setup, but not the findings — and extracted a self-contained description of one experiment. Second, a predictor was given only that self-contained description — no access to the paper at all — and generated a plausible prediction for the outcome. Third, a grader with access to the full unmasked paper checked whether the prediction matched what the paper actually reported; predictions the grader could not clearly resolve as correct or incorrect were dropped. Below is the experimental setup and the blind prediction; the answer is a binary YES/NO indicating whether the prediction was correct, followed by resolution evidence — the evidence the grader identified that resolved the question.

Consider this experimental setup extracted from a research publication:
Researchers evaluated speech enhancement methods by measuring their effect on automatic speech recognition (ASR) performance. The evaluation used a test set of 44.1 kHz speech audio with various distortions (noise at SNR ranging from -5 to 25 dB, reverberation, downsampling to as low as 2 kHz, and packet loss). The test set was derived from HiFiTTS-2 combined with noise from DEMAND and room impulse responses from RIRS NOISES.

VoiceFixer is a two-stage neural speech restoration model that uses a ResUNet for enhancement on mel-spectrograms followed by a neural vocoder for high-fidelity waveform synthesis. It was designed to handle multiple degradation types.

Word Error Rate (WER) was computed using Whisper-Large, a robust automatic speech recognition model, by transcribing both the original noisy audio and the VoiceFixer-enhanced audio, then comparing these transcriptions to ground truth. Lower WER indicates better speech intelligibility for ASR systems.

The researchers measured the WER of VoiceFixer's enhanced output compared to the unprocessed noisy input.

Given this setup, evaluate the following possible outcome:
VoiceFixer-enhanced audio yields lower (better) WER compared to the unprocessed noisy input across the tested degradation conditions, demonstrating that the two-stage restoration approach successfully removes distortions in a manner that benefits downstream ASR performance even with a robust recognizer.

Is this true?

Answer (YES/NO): NO